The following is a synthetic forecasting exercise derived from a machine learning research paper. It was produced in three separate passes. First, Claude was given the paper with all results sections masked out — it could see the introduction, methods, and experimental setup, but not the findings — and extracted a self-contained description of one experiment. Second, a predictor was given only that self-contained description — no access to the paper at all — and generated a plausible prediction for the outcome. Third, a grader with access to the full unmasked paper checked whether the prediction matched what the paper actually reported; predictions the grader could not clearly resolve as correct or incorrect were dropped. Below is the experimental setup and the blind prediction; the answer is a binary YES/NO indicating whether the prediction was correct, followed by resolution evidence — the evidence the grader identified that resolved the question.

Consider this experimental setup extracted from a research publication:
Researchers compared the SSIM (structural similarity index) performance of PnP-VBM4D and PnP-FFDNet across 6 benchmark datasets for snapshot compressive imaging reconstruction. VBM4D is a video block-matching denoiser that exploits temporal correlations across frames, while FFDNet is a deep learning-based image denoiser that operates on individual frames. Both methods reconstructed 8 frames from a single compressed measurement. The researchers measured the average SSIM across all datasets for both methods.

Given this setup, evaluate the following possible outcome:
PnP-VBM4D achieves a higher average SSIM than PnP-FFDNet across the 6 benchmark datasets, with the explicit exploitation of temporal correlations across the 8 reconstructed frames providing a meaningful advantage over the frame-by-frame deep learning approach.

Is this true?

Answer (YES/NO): NO